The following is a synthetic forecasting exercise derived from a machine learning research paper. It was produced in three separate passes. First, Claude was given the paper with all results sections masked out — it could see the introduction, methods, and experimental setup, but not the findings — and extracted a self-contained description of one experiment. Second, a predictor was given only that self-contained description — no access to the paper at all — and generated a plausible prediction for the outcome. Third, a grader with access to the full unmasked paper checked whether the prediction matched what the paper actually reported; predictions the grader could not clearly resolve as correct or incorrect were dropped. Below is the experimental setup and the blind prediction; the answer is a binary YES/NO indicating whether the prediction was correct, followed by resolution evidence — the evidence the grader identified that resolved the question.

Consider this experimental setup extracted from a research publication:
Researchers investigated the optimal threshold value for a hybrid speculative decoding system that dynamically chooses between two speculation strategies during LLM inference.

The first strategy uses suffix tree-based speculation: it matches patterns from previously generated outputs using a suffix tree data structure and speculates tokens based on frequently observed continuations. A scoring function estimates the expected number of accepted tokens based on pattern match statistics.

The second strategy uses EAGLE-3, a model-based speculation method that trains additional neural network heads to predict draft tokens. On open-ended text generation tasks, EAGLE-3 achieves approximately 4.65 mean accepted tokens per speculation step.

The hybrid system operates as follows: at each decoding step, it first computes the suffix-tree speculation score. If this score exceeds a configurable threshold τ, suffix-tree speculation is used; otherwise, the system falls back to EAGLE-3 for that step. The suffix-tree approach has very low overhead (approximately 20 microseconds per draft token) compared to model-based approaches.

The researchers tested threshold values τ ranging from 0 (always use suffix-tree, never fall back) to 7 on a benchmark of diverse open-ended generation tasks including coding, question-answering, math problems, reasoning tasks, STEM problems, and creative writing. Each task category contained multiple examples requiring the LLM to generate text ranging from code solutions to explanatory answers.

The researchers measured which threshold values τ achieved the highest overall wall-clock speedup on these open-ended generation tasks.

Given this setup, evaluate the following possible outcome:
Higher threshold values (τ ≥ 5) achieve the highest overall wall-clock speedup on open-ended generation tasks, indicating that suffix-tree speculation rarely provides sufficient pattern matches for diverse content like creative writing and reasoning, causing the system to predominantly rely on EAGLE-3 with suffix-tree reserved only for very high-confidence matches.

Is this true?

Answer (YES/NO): YES